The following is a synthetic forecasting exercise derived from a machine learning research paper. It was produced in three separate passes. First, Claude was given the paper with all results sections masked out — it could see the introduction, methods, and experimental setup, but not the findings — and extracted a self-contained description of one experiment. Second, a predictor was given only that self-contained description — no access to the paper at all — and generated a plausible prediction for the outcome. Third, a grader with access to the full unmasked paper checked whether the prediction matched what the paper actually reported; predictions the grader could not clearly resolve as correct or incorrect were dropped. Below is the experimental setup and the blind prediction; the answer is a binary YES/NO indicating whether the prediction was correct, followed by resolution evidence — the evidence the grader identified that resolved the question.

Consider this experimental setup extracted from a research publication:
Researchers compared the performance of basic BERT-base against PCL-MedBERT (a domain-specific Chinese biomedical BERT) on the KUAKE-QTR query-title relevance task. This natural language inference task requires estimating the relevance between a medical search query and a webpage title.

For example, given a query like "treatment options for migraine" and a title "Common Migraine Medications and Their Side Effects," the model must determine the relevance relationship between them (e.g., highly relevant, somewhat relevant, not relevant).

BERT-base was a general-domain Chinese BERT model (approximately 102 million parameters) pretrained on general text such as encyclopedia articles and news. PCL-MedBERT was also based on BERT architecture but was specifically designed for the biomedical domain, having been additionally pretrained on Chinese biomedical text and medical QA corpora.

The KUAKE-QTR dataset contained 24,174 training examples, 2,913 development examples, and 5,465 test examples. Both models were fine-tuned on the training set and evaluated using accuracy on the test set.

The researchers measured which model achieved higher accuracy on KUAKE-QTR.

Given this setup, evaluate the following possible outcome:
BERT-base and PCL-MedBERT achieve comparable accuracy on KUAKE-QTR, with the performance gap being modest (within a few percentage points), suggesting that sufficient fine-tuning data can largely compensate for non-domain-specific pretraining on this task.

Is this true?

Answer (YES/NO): YES